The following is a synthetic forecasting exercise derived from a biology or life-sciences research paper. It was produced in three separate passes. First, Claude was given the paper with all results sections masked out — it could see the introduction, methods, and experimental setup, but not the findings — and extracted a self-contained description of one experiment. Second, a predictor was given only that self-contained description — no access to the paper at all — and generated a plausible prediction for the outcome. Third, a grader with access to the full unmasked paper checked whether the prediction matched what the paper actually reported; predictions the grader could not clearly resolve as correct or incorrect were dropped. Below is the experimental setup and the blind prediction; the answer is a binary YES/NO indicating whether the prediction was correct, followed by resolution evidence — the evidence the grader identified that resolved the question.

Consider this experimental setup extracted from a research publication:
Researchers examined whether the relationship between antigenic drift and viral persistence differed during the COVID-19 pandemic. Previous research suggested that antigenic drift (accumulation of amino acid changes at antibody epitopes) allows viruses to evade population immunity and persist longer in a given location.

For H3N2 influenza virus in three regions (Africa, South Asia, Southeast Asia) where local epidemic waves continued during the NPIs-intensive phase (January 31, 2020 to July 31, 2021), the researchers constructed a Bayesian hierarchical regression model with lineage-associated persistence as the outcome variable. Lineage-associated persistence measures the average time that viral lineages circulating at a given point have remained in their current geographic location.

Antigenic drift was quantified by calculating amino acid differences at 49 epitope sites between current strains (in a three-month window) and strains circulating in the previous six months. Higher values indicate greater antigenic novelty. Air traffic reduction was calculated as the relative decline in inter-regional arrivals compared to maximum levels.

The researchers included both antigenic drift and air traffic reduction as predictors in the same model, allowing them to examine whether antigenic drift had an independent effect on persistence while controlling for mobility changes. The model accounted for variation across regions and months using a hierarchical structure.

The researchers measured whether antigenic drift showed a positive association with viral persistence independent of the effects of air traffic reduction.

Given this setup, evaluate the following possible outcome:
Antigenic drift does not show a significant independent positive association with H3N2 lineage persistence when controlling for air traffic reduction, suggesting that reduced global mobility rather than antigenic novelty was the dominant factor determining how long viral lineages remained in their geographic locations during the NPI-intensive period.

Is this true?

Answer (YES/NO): NO